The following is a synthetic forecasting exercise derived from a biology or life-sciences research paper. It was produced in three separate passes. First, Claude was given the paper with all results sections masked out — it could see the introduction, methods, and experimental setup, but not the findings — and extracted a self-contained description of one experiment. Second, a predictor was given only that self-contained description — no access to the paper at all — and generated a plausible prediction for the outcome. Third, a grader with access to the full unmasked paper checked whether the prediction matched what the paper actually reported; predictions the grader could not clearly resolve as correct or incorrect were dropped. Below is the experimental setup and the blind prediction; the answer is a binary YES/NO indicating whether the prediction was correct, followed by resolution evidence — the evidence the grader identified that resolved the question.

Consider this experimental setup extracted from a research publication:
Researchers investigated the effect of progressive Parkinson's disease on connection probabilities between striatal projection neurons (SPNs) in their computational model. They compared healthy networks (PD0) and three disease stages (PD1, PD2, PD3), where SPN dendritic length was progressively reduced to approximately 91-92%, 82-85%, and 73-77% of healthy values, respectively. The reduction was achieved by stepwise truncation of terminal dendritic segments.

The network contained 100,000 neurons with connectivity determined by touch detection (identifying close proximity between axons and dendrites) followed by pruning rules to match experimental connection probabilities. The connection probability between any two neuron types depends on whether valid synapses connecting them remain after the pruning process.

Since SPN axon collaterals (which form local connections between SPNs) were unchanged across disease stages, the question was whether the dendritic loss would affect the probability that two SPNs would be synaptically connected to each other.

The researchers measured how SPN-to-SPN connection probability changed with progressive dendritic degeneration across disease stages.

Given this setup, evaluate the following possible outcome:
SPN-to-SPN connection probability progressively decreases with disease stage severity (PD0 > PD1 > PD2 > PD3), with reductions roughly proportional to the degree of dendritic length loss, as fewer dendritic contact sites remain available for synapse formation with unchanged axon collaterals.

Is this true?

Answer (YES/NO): YES